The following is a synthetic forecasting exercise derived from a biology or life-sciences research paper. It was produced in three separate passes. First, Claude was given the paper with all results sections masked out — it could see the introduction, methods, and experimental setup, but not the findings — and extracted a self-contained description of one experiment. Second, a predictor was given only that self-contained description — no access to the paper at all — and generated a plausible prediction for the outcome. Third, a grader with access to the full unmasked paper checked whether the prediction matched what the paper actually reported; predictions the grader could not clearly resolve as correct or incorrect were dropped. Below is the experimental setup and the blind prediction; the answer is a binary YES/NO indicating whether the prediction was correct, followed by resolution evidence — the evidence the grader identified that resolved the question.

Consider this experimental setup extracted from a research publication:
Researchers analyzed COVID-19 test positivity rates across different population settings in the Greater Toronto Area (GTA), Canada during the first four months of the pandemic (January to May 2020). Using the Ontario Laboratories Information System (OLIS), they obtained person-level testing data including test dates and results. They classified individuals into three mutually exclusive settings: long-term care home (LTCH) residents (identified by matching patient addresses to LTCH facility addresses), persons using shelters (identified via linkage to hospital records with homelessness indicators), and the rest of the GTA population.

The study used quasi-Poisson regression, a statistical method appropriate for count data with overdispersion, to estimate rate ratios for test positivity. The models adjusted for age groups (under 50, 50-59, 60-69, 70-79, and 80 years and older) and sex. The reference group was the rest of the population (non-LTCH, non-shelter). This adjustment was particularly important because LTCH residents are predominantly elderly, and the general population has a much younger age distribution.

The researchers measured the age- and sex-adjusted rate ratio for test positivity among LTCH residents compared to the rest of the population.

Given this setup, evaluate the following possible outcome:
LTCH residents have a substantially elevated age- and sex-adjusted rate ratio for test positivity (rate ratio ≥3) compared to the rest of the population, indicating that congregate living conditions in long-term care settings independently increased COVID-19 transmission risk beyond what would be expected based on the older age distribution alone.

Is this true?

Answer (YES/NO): NO